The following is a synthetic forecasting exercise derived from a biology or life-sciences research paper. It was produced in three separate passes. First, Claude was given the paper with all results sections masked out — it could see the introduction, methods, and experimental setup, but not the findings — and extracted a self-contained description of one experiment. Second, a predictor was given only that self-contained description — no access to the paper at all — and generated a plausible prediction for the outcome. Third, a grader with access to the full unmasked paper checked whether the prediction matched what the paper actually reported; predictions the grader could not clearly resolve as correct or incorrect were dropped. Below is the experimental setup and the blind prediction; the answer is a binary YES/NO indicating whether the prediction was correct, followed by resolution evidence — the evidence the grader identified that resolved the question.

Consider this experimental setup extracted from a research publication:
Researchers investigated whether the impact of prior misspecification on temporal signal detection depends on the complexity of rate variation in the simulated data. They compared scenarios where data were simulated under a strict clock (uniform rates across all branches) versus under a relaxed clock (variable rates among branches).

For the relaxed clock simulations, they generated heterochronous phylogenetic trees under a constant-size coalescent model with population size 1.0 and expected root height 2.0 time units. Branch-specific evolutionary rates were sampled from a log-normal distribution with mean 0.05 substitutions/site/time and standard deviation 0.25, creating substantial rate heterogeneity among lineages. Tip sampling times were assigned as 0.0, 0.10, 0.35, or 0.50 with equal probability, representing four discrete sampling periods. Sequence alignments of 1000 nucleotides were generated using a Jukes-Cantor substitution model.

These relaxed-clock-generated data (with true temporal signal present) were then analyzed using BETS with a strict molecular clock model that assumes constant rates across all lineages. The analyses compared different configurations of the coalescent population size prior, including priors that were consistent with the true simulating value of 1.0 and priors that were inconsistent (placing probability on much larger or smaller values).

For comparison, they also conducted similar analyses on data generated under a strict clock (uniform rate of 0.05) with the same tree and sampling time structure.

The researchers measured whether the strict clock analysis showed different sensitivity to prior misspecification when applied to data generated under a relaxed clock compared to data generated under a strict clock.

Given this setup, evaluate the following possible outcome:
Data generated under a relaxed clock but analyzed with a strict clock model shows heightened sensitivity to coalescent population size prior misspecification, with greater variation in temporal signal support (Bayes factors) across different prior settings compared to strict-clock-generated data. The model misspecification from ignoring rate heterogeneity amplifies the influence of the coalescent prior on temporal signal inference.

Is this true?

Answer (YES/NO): NO